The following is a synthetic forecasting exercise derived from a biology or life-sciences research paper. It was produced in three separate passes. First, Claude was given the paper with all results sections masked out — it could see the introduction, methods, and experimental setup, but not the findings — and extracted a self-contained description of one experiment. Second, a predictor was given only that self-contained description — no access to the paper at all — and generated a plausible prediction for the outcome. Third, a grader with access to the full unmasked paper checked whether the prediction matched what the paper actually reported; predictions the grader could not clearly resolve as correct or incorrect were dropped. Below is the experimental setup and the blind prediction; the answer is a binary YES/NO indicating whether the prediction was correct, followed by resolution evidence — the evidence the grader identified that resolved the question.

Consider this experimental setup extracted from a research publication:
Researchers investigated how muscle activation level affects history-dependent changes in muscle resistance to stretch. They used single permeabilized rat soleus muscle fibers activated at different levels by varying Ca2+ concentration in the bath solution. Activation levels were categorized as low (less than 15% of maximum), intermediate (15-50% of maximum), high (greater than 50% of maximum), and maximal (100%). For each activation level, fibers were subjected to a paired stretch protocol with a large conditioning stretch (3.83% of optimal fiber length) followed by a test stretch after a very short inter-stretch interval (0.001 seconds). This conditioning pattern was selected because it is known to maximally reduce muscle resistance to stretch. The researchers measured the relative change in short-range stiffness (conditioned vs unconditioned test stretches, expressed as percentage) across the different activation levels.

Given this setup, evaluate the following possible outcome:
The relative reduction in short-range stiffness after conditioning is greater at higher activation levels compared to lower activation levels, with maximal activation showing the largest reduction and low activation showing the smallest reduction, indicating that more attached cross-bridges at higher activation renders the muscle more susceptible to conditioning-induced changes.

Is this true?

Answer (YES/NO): NO